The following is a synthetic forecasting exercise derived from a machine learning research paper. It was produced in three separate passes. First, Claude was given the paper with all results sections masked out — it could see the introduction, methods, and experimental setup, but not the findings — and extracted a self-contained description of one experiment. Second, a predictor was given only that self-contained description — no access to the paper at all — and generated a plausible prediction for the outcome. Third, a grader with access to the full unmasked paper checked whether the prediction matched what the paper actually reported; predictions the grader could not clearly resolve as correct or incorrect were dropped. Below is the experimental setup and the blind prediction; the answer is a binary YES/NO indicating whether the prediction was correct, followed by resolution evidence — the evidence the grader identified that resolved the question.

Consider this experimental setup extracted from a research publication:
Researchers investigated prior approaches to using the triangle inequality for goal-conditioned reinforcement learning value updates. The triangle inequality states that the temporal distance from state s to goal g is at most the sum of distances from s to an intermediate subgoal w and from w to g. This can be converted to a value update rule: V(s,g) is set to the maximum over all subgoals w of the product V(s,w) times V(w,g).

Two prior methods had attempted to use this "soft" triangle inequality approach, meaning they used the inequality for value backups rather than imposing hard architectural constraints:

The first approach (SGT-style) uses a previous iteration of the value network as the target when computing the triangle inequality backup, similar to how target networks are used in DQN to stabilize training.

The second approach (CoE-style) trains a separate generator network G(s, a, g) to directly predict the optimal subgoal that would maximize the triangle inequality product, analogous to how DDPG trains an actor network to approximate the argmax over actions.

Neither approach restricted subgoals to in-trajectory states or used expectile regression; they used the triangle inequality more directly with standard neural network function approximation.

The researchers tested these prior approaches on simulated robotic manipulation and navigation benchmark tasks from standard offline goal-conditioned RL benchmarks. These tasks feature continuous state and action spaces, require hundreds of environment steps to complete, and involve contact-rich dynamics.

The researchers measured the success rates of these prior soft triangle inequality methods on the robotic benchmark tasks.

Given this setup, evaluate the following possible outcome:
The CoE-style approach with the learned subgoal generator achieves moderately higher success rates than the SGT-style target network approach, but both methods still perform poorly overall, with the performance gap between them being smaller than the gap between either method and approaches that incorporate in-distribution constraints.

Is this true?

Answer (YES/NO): NO